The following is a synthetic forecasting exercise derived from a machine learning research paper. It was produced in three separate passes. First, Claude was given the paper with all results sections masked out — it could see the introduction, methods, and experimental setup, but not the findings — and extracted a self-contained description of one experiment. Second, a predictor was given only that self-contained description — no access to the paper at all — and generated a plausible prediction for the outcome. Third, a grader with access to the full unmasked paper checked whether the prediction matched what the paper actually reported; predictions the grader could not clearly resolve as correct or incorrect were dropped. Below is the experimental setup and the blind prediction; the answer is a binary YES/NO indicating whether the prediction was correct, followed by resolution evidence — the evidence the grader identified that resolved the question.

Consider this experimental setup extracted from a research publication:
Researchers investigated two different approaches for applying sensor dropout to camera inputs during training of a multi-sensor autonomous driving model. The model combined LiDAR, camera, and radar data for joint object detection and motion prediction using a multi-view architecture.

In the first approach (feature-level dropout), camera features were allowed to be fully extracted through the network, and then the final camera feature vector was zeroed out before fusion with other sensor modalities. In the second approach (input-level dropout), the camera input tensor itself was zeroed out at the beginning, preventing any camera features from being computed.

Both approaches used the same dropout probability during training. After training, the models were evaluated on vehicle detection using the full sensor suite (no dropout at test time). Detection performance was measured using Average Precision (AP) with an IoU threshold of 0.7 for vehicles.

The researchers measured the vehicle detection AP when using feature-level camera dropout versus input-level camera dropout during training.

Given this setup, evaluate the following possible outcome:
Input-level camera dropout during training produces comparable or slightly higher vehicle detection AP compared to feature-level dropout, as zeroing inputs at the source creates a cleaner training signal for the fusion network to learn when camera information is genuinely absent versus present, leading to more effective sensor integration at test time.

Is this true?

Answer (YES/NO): NO